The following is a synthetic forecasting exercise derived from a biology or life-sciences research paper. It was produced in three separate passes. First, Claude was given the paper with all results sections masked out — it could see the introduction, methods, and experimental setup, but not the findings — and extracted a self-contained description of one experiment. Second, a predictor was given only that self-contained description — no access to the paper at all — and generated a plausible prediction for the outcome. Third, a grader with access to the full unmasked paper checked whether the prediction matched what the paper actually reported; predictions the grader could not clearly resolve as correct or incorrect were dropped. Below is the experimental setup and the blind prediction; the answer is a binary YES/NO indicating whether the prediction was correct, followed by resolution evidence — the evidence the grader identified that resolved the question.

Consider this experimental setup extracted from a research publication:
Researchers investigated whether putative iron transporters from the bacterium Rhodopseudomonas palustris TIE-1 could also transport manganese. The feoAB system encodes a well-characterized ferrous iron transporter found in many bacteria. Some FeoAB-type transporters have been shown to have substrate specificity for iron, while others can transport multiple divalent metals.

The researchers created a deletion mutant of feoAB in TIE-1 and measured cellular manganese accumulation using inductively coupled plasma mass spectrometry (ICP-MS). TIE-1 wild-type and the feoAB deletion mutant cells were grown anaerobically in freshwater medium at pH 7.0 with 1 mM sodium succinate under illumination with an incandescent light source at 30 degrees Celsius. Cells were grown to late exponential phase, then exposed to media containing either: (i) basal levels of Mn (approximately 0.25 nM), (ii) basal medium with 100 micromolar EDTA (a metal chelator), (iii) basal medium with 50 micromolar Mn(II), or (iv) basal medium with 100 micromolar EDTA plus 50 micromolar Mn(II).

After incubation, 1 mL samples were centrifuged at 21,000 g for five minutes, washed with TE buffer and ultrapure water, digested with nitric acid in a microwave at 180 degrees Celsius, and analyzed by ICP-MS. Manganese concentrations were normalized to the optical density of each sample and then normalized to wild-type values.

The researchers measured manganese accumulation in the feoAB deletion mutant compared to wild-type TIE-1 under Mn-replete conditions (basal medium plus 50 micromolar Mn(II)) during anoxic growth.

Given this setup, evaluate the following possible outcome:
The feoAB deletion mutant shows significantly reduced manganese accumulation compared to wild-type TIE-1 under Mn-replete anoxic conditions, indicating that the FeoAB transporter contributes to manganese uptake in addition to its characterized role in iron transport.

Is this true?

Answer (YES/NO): NO